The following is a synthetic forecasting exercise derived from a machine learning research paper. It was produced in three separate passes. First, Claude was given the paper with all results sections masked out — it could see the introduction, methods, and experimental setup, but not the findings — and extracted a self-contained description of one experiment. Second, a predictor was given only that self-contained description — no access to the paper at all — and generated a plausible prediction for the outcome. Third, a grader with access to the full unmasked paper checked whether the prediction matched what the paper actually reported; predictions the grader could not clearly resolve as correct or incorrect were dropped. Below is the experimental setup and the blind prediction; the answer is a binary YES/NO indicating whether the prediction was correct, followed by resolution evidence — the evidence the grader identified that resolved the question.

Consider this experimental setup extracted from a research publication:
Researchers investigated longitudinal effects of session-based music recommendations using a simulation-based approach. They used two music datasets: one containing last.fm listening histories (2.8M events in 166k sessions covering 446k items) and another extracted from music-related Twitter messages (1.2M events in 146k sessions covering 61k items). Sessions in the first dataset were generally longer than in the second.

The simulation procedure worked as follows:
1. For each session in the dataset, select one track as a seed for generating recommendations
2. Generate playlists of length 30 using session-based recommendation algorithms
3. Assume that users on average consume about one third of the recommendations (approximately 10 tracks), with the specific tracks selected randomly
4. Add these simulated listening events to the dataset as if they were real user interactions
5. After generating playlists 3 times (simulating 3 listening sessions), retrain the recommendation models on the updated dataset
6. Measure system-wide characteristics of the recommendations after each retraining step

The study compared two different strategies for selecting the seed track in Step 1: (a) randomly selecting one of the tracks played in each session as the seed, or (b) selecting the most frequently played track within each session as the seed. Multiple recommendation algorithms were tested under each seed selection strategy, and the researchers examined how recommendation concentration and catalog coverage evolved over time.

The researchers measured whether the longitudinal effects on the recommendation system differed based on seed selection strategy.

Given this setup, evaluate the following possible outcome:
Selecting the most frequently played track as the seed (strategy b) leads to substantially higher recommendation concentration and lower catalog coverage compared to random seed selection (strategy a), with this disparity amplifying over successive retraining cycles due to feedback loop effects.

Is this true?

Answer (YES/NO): NO